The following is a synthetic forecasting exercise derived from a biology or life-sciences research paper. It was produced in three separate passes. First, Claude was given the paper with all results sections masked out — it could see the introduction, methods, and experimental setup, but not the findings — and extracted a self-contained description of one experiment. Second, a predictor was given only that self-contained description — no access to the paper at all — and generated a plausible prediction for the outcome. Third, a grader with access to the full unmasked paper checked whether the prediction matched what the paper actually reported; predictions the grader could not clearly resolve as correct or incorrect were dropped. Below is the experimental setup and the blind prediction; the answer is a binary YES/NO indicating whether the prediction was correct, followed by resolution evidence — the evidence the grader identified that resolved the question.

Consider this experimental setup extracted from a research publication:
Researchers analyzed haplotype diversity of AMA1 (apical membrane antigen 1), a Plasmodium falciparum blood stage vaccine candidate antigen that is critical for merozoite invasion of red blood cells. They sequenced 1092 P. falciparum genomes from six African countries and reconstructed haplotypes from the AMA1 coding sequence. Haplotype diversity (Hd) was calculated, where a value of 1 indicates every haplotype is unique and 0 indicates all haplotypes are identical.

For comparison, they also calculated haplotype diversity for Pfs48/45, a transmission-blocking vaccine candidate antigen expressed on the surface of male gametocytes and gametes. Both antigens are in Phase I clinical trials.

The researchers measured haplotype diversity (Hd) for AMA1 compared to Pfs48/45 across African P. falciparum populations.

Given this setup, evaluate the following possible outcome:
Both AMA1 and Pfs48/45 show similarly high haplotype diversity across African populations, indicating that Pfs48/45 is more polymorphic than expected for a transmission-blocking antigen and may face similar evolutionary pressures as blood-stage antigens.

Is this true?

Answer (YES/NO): NO